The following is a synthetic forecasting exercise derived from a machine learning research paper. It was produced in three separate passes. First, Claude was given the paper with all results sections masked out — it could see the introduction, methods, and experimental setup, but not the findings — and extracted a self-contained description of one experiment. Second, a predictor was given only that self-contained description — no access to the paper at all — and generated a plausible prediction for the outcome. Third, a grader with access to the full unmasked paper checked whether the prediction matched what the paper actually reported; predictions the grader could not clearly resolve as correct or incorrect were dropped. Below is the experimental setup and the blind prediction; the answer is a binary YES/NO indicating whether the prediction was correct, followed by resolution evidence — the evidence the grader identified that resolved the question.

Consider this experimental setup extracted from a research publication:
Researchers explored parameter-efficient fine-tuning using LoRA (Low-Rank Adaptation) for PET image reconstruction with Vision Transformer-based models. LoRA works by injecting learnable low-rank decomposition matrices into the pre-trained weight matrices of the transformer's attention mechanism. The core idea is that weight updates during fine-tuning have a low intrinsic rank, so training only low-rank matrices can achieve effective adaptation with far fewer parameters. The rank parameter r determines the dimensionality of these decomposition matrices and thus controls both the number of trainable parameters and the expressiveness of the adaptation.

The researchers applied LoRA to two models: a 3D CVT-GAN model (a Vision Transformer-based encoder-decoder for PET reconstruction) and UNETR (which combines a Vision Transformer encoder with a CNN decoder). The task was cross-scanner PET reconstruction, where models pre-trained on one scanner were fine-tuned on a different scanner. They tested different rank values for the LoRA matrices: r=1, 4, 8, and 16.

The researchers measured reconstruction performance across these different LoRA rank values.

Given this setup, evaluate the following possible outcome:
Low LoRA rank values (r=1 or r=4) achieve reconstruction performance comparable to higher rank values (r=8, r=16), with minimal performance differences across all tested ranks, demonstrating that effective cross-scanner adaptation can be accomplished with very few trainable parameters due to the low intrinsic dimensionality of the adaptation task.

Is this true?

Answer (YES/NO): NO